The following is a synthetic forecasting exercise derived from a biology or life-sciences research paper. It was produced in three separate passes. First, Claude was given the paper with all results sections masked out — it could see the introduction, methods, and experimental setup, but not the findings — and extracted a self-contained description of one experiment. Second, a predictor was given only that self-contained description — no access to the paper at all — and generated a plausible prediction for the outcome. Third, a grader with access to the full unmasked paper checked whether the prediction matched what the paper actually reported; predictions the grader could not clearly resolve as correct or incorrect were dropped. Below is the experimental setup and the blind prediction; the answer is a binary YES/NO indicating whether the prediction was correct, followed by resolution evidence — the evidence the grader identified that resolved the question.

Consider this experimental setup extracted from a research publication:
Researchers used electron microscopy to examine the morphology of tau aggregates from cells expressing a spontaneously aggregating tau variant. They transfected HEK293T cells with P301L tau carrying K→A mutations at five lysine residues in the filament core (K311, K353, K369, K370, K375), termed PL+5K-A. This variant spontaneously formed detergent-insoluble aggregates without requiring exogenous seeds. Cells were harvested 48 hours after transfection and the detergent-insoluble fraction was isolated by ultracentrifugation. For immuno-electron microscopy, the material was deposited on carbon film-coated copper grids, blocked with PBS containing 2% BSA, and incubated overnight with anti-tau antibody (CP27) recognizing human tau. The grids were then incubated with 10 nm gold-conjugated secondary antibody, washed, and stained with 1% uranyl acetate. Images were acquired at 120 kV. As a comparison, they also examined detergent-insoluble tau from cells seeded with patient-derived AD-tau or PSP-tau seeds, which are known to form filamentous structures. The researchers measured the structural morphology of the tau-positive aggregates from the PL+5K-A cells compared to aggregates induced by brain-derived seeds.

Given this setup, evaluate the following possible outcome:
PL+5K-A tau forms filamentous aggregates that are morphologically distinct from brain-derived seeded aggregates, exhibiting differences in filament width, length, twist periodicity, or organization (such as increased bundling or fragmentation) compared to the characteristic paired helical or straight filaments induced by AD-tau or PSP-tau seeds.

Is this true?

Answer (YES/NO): NO